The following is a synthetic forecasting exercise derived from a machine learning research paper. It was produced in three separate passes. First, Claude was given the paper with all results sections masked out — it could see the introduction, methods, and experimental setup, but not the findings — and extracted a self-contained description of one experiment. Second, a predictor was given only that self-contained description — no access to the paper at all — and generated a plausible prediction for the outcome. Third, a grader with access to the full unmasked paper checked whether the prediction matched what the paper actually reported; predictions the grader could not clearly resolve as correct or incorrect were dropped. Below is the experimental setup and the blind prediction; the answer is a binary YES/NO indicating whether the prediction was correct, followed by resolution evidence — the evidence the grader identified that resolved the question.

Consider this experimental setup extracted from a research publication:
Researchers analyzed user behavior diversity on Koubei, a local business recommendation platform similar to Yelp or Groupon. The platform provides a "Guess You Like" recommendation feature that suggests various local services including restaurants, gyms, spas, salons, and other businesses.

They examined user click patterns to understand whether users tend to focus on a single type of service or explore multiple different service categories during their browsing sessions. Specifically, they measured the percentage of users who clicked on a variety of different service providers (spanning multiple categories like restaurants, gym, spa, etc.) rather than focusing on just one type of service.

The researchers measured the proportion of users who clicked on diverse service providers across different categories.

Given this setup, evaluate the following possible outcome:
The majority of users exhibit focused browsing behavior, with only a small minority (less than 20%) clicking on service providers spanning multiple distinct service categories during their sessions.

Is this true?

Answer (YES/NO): NO